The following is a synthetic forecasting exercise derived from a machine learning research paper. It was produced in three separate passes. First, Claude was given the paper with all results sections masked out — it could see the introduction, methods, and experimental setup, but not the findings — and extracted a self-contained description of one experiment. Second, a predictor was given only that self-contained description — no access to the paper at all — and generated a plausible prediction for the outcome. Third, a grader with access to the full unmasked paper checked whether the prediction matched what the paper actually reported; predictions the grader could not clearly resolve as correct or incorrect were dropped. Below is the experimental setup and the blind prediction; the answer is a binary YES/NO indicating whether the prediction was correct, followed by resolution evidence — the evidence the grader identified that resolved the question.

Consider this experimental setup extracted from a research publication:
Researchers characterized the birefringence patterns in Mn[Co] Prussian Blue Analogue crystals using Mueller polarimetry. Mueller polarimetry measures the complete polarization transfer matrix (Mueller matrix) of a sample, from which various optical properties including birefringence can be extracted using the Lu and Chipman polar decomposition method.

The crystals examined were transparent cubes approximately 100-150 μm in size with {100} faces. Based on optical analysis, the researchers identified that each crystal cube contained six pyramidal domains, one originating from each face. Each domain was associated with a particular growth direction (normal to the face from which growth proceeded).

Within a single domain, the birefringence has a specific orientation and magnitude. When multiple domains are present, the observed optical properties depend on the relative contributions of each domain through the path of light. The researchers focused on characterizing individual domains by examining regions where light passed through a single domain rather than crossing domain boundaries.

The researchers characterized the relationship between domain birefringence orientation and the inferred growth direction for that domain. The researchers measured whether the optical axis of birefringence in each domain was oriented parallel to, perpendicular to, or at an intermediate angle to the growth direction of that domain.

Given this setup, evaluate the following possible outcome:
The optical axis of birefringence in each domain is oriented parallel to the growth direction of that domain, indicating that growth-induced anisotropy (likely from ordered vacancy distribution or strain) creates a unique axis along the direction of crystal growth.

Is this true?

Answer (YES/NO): YES